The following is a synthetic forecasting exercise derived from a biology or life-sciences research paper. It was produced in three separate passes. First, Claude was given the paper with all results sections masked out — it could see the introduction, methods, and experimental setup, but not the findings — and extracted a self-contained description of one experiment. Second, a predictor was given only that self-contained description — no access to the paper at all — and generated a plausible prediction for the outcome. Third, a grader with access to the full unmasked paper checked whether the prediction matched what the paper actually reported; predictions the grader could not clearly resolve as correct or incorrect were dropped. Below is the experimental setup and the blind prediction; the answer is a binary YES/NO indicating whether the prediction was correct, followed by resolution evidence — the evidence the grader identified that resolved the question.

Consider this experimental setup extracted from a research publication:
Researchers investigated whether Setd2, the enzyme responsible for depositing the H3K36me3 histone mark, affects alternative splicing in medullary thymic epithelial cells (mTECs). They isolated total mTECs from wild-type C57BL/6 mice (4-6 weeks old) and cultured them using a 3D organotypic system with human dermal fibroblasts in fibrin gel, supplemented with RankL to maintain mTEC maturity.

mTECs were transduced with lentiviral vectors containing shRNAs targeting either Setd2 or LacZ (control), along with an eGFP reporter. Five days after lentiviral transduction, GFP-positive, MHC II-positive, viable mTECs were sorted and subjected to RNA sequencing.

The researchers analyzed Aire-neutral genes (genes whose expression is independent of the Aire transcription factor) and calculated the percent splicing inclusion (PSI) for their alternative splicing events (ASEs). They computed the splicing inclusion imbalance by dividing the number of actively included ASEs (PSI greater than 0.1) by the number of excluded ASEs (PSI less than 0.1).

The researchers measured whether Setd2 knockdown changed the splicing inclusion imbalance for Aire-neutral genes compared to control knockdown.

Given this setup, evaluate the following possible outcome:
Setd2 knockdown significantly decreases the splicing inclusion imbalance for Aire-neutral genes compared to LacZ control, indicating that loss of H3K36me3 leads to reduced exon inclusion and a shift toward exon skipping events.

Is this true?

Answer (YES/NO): YES